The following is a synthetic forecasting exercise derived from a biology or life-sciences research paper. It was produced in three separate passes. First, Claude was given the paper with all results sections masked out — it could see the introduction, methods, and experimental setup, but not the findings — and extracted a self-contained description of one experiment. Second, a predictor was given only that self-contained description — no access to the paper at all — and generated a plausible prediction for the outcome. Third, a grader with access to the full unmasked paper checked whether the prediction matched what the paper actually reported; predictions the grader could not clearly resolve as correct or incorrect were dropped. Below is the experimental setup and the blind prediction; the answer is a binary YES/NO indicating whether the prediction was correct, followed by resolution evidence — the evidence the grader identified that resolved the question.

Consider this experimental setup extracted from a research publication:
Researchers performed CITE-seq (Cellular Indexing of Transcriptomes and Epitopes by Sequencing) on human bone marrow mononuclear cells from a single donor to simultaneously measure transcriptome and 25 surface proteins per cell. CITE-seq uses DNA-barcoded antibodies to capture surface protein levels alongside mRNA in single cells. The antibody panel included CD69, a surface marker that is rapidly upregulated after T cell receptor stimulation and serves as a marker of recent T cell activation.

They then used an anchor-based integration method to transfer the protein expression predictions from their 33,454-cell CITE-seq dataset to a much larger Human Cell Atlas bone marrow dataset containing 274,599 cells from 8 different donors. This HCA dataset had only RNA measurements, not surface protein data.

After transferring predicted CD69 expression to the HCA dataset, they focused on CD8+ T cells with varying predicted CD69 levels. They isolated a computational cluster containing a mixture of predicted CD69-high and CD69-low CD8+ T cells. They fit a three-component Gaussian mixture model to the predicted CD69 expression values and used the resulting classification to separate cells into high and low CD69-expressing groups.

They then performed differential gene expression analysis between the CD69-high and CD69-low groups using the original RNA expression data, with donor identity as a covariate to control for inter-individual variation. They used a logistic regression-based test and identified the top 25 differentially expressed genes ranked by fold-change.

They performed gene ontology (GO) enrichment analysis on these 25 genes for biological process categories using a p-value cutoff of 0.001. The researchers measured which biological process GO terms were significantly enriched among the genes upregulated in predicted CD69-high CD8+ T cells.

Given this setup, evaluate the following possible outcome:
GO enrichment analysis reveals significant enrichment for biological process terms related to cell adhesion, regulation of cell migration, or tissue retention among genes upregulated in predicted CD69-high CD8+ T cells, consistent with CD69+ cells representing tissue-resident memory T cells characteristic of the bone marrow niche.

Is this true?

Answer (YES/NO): NO